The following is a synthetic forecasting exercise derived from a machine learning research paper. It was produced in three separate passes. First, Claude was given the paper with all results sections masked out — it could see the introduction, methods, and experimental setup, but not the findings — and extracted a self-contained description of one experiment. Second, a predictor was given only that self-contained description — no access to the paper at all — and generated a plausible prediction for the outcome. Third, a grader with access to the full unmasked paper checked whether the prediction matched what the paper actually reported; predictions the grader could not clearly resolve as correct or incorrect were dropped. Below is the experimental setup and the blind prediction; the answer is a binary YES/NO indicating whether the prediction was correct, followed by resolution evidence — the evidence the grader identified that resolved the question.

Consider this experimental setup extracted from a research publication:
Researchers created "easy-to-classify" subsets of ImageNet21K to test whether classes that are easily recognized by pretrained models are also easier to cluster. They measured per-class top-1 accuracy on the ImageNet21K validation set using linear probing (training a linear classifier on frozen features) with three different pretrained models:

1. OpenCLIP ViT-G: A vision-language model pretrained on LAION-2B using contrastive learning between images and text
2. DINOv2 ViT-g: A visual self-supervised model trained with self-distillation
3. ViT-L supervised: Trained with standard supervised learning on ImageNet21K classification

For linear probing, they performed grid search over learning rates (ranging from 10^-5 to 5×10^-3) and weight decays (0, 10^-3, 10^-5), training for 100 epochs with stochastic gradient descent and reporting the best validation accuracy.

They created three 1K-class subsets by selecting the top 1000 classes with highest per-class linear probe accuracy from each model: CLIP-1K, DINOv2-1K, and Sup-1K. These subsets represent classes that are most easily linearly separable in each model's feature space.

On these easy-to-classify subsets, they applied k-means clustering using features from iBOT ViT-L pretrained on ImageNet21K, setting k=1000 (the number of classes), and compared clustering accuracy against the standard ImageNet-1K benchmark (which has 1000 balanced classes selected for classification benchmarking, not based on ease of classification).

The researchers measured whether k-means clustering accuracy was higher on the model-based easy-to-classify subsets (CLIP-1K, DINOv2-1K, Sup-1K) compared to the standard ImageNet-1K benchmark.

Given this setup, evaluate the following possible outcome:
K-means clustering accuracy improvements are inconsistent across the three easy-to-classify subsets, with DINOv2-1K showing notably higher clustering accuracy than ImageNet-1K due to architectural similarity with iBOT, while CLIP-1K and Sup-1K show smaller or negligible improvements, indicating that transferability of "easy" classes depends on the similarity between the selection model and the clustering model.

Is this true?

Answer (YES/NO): NO